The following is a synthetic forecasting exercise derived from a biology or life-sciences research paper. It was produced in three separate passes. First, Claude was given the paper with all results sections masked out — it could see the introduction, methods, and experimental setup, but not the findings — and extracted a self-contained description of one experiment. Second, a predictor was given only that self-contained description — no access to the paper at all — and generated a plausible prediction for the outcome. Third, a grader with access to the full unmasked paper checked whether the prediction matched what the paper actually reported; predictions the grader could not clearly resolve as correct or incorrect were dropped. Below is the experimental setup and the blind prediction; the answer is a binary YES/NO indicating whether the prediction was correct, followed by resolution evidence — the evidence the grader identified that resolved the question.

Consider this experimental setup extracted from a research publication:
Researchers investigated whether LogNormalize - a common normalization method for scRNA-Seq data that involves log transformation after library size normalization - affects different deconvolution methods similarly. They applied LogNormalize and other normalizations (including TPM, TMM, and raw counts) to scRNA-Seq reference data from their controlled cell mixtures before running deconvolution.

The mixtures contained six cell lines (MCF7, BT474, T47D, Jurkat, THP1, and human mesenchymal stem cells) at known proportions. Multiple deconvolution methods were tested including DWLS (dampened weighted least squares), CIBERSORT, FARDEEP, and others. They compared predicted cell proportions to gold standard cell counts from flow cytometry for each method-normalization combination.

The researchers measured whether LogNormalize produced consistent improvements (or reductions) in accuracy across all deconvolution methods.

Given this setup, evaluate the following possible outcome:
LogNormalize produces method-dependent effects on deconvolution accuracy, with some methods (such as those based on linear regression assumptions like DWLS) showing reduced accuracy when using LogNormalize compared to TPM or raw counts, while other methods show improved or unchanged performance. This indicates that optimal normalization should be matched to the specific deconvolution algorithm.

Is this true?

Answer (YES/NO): YES